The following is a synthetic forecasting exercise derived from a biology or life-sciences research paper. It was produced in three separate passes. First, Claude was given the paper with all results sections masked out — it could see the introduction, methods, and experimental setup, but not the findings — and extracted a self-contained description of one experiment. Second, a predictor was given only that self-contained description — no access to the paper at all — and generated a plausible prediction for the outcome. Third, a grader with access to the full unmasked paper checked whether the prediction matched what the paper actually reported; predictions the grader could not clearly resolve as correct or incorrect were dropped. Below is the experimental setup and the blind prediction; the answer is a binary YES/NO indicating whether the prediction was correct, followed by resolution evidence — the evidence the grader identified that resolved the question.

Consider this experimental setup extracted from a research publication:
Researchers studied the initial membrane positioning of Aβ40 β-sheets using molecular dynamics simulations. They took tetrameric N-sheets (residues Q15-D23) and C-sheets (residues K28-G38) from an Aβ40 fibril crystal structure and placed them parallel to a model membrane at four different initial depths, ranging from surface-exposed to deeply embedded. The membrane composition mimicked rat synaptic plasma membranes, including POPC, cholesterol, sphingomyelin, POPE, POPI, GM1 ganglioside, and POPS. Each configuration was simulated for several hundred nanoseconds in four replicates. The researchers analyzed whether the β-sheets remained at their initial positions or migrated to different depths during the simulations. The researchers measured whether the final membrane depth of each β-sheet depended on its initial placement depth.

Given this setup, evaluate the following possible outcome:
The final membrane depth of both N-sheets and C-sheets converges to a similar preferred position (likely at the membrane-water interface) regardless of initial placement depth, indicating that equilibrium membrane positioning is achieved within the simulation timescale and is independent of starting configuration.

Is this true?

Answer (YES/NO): NO